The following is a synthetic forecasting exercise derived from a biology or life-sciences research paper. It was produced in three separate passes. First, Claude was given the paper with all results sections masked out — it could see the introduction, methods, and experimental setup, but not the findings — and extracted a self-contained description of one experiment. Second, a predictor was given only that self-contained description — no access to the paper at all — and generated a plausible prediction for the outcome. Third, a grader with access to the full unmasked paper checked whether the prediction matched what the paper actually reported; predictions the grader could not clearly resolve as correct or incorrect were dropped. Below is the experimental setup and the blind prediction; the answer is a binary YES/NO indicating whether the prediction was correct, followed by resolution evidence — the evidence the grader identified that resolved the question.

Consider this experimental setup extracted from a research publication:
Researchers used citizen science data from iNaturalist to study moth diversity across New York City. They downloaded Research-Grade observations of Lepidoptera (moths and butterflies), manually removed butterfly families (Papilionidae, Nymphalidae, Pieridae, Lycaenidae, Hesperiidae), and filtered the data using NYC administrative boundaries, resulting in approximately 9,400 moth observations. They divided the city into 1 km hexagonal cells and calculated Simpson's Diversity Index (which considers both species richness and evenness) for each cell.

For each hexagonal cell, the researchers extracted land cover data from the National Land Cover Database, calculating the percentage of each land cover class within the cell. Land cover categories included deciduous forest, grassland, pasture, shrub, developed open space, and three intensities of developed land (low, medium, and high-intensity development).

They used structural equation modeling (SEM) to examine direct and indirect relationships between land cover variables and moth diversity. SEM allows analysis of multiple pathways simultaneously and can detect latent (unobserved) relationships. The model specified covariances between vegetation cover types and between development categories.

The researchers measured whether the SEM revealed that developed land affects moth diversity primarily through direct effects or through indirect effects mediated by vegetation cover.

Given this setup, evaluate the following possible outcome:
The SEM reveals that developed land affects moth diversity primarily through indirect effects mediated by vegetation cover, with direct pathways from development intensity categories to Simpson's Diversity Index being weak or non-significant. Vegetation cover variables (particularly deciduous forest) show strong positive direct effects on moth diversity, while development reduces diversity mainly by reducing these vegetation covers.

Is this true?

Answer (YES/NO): NO